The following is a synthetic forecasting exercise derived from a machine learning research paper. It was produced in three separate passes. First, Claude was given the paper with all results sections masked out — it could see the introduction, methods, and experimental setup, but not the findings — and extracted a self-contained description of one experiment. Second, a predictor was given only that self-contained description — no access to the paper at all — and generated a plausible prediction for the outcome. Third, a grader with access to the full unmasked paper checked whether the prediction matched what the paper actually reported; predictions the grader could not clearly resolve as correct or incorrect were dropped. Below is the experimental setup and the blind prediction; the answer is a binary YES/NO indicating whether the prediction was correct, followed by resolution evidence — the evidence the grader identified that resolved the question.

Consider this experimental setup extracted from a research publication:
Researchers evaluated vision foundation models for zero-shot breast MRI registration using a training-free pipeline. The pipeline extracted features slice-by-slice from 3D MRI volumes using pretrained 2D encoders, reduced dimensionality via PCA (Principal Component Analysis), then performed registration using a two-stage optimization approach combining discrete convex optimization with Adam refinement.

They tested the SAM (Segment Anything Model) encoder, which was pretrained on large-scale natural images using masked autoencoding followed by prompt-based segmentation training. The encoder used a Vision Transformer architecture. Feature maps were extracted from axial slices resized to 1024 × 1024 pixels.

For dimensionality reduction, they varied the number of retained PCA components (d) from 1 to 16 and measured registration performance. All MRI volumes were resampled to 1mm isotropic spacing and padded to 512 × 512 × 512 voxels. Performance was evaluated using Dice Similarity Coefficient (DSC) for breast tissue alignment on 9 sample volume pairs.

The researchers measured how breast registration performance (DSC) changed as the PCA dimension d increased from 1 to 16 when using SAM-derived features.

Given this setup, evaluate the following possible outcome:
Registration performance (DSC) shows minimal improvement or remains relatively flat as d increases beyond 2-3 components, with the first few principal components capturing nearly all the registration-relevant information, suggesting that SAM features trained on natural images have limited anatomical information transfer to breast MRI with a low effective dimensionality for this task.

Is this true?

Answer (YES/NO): NO